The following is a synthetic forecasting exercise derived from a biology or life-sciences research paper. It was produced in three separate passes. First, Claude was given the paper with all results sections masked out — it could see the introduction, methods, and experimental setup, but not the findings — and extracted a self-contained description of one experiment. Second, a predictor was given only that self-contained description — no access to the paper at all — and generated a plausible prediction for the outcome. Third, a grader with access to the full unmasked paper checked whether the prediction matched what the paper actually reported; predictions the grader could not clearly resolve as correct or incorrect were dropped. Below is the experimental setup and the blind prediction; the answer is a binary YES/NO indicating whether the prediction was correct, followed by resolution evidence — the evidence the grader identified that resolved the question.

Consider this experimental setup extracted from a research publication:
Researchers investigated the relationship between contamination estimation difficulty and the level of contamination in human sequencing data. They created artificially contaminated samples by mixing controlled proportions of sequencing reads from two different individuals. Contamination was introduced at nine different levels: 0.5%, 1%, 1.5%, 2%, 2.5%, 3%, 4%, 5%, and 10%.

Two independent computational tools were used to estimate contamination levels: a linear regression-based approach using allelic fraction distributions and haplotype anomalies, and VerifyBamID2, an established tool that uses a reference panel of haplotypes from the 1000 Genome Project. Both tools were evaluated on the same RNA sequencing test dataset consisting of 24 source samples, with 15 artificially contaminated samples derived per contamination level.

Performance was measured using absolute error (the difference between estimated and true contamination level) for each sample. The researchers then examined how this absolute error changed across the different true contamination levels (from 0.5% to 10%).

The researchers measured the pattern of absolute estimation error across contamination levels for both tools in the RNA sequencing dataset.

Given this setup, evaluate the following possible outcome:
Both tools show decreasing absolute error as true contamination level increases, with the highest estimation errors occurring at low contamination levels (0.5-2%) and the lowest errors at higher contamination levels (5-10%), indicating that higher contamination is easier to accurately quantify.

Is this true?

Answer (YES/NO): NO